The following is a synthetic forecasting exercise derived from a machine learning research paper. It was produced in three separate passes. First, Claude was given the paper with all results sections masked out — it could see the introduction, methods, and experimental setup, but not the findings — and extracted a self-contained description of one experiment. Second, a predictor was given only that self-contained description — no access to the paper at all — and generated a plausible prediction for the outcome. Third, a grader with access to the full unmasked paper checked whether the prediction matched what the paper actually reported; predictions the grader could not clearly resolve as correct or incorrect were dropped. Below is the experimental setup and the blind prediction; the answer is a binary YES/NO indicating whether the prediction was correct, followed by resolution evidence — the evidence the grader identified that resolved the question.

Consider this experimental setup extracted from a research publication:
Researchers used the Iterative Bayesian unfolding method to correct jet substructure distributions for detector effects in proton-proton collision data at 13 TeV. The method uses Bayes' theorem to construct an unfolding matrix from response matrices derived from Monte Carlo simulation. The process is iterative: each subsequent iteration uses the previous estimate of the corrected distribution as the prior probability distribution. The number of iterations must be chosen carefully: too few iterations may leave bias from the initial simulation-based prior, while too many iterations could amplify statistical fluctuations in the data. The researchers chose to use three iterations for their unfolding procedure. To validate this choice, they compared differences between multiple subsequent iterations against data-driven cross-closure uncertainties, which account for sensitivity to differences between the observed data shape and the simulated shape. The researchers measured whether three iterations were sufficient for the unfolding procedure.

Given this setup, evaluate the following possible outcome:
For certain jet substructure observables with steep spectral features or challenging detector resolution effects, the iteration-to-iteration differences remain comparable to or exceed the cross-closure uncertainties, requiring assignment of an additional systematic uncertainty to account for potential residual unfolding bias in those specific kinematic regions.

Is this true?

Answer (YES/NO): NO